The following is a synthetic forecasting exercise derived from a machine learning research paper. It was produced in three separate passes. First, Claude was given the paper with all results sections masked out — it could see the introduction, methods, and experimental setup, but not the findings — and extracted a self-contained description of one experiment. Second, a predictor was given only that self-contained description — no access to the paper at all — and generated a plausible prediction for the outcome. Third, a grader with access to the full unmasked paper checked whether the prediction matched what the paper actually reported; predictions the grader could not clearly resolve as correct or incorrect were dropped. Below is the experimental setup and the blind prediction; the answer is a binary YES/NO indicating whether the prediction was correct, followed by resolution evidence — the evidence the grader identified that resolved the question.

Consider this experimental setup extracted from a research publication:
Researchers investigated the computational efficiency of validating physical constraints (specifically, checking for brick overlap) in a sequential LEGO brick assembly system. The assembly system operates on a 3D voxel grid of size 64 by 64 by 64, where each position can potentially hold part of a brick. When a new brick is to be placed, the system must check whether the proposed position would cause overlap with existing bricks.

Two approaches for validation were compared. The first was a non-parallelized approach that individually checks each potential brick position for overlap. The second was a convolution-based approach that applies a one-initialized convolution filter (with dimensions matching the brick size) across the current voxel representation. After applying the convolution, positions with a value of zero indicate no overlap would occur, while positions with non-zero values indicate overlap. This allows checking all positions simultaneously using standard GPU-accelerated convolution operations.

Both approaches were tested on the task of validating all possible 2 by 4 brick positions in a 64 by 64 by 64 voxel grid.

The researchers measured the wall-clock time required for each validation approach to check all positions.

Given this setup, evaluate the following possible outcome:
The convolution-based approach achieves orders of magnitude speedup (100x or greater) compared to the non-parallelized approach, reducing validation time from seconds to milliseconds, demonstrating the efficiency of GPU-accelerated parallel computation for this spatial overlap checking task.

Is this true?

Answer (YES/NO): YES